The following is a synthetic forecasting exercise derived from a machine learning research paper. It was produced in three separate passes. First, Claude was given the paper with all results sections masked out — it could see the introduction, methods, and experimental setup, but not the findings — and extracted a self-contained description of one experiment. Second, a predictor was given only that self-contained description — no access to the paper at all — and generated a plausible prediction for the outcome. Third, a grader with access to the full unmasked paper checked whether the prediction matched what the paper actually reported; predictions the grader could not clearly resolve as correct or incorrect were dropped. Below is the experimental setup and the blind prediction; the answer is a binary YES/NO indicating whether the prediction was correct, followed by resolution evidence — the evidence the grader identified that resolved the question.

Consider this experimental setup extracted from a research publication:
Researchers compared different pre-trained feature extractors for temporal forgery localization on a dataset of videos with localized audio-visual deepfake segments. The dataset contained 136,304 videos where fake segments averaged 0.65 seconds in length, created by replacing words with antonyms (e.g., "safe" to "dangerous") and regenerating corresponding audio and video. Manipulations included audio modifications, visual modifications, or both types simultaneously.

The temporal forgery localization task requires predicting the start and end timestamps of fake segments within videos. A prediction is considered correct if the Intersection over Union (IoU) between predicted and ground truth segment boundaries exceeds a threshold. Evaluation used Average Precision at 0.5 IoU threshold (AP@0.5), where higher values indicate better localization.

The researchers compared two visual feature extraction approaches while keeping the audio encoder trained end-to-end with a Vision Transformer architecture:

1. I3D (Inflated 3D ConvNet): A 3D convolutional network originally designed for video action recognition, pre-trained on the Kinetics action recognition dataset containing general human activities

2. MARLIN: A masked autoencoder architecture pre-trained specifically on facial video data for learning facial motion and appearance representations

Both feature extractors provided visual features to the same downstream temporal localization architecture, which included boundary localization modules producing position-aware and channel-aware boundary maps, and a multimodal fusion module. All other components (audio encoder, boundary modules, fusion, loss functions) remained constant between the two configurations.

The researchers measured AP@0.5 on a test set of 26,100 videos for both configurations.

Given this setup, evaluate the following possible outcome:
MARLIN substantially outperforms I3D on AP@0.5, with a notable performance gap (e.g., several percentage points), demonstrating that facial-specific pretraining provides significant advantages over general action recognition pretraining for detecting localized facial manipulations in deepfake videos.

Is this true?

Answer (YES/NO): YES